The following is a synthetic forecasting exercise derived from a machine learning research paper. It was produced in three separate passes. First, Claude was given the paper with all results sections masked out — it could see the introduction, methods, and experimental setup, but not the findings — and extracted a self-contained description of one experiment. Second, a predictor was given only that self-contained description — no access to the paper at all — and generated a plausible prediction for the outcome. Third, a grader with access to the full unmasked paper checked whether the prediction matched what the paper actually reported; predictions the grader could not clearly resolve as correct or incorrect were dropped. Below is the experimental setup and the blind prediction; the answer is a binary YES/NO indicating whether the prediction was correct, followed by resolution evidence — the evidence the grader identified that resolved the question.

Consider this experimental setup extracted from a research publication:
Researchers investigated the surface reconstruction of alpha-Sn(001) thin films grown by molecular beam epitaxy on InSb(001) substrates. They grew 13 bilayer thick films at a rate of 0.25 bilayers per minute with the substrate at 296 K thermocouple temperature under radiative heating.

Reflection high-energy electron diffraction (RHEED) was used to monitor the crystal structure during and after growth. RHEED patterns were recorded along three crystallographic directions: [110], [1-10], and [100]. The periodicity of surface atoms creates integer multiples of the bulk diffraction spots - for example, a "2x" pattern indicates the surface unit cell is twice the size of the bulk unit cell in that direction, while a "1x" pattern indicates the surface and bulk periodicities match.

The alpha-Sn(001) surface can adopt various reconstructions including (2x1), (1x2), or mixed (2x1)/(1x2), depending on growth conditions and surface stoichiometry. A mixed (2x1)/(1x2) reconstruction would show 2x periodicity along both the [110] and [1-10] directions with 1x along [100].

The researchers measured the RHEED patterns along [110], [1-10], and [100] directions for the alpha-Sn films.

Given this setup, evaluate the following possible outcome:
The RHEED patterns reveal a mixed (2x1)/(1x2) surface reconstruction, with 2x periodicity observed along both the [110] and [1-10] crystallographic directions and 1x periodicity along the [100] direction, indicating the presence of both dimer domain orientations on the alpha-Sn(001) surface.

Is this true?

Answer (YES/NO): YES